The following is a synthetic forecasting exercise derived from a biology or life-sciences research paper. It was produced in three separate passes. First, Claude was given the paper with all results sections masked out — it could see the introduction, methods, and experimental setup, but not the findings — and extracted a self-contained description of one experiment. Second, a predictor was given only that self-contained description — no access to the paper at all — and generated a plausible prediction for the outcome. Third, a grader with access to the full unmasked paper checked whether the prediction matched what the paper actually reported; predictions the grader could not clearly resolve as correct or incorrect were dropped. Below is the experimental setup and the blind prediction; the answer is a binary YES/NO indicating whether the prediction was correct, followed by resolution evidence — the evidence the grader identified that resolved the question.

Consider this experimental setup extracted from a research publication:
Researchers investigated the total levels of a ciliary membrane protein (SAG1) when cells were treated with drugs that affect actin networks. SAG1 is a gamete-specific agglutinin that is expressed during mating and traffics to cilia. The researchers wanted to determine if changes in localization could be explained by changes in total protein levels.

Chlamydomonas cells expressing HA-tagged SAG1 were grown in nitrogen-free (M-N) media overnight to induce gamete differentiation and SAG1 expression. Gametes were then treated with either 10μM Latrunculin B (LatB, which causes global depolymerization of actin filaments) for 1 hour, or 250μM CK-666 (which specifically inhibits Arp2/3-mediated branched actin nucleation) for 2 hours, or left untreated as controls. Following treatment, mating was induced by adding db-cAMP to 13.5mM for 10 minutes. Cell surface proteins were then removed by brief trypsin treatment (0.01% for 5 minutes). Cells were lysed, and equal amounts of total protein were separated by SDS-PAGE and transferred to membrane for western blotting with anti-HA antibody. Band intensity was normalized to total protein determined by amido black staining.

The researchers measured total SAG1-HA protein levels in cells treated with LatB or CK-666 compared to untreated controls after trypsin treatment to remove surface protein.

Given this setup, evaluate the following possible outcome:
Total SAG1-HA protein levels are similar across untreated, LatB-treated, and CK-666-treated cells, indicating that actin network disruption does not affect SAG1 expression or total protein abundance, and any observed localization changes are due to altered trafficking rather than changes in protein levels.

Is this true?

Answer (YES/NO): NO